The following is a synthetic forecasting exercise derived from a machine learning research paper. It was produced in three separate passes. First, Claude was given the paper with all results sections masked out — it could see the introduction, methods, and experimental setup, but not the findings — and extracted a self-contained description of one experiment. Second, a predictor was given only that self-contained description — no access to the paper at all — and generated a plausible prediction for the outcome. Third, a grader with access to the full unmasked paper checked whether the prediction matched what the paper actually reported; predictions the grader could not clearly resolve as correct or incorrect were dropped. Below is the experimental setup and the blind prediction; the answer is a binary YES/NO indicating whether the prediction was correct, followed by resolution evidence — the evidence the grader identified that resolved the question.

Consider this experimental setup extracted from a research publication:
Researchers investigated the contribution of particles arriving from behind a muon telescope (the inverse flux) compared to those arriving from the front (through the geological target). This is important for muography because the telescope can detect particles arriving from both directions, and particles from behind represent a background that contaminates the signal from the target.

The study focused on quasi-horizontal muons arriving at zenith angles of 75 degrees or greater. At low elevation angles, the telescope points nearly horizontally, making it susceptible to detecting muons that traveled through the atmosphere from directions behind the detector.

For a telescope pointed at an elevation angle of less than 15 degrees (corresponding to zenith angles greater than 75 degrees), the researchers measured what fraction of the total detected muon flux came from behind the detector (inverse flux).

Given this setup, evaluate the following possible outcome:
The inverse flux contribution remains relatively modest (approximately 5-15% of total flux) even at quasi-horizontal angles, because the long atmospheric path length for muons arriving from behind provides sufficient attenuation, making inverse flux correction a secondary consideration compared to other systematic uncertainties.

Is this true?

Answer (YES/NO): NO